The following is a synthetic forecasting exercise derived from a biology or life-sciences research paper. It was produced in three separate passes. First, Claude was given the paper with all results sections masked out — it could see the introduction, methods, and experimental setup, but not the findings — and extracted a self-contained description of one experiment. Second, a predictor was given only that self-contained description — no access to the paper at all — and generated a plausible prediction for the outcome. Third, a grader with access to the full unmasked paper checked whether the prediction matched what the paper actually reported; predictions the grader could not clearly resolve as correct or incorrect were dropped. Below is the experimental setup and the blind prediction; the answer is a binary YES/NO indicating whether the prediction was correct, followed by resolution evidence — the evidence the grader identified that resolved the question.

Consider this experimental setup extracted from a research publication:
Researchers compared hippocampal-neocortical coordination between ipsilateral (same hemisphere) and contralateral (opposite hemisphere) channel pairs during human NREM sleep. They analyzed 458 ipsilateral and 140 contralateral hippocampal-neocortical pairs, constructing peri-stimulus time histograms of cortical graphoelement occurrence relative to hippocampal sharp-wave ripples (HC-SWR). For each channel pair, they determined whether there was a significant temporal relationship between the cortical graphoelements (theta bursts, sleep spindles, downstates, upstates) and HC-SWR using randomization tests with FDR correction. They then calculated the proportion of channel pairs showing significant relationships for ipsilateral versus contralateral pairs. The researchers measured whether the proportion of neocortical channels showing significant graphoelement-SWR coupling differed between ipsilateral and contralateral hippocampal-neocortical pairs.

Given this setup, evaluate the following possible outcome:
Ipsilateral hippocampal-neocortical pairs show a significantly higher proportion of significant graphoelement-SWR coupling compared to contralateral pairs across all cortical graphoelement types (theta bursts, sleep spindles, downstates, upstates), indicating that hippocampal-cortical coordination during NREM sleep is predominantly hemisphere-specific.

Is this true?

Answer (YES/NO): NO